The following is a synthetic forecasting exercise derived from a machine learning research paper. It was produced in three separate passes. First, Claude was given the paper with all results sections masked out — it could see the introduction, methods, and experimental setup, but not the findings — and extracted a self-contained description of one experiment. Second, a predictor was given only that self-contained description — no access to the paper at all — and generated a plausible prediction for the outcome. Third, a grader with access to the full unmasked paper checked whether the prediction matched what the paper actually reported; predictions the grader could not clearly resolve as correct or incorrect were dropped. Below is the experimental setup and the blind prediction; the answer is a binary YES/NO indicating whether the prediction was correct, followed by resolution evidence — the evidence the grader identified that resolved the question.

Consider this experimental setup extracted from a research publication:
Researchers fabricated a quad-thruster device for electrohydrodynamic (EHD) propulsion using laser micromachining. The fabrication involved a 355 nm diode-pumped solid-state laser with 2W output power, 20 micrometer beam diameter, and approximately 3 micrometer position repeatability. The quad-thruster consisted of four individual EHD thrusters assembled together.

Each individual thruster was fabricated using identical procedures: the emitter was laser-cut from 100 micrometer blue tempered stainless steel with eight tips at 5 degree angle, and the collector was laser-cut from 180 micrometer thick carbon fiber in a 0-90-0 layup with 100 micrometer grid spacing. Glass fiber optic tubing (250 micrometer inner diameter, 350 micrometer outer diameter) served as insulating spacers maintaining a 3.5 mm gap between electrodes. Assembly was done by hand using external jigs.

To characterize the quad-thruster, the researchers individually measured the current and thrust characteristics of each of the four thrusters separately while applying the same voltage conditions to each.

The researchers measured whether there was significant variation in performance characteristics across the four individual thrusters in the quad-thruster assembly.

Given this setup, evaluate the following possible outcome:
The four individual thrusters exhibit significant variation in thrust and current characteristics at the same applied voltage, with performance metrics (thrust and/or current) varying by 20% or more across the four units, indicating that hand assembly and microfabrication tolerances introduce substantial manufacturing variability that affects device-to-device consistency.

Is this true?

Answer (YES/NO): NO